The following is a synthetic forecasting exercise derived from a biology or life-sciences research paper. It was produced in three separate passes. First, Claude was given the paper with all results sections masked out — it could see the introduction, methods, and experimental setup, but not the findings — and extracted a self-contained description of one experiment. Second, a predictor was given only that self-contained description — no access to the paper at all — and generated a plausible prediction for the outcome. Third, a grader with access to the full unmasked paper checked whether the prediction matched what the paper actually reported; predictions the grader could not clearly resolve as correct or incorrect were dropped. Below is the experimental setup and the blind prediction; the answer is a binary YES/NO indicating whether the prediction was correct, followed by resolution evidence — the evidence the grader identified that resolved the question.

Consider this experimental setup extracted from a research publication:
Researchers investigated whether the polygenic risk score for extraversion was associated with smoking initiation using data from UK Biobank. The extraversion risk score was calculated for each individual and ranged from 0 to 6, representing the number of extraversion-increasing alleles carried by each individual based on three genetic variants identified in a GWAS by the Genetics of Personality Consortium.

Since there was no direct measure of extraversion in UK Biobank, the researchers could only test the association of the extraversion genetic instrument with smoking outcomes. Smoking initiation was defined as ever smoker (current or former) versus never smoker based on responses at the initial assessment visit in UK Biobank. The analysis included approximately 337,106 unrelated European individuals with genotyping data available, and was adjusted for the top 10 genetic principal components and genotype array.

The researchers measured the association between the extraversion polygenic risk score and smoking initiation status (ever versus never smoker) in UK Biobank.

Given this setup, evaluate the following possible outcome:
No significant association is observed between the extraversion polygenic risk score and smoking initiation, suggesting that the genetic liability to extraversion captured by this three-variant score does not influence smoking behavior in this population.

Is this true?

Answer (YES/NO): NO